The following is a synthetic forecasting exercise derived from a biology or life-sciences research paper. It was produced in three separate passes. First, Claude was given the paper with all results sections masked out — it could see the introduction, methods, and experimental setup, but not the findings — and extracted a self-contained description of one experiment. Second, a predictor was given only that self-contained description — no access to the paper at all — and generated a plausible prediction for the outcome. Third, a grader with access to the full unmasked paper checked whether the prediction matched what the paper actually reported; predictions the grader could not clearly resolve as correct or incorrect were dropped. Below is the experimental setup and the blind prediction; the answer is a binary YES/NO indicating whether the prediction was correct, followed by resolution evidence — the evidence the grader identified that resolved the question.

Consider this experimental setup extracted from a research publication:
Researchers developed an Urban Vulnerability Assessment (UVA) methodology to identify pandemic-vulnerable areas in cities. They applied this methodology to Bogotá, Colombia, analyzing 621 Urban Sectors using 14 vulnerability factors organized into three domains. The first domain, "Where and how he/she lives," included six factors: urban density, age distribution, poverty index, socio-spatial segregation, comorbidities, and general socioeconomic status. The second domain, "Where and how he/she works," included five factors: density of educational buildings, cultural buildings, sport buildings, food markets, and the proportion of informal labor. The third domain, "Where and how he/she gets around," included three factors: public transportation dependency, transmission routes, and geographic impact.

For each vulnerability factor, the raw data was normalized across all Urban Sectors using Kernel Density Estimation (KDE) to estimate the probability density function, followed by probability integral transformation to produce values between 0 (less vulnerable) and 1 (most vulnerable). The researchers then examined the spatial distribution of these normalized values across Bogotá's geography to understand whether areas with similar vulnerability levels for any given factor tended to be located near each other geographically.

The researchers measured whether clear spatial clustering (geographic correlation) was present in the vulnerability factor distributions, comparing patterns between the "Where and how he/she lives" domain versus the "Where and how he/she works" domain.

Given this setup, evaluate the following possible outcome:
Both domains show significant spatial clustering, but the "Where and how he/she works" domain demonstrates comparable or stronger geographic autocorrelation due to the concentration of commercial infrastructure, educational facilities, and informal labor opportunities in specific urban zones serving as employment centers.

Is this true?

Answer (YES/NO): NO